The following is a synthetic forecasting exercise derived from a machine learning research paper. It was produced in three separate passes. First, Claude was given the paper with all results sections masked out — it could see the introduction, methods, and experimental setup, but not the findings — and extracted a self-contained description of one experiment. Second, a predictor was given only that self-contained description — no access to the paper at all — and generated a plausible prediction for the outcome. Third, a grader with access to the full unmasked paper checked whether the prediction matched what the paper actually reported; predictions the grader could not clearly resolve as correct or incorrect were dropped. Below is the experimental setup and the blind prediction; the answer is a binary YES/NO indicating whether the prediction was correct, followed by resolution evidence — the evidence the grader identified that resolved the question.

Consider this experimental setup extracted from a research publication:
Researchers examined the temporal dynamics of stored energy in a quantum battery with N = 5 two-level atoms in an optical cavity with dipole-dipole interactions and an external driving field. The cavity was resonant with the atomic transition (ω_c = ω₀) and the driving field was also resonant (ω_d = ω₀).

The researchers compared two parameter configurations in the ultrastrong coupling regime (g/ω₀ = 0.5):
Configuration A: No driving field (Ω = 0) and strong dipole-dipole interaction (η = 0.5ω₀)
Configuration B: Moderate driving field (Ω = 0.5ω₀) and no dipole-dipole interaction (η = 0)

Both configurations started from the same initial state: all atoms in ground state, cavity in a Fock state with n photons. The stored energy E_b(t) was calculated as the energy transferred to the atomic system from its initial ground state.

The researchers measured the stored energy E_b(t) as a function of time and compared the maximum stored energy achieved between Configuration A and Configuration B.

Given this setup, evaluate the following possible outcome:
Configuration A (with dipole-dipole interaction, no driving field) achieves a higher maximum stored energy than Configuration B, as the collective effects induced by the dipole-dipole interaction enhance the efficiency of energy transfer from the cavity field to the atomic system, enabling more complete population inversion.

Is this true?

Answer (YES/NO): NO